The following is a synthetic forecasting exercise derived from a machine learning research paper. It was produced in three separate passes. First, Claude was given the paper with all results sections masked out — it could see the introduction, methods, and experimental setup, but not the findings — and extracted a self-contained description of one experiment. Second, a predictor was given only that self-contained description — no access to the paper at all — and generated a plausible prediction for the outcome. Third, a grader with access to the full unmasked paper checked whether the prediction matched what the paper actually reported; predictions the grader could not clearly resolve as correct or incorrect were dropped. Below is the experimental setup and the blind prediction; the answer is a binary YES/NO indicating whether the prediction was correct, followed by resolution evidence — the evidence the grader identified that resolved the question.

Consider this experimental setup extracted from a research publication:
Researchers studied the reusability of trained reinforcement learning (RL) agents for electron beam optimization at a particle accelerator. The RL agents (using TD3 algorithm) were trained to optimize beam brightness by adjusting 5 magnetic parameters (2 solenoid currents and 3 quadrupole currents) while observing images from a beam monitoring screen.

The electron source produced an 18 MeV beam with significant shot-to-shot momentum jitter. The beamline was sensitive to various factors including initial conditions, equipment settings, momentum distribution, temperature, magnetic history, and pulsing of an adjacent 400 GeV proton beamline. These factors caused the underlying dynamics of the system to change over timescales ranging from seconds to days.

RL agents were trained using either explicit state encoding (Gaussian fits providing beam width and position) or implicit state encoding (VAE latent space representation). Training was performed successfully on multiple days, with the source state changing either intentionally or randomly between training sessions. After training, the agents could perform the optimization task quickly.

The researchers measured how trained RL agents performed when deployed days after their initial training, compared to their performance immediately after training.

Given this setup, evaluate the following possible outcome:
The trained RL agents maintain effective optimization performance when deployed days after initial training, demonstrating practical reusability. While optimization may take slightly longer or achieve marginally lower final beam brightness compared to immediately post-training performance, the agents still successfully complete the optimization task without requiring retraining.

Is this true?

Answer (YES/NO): NO